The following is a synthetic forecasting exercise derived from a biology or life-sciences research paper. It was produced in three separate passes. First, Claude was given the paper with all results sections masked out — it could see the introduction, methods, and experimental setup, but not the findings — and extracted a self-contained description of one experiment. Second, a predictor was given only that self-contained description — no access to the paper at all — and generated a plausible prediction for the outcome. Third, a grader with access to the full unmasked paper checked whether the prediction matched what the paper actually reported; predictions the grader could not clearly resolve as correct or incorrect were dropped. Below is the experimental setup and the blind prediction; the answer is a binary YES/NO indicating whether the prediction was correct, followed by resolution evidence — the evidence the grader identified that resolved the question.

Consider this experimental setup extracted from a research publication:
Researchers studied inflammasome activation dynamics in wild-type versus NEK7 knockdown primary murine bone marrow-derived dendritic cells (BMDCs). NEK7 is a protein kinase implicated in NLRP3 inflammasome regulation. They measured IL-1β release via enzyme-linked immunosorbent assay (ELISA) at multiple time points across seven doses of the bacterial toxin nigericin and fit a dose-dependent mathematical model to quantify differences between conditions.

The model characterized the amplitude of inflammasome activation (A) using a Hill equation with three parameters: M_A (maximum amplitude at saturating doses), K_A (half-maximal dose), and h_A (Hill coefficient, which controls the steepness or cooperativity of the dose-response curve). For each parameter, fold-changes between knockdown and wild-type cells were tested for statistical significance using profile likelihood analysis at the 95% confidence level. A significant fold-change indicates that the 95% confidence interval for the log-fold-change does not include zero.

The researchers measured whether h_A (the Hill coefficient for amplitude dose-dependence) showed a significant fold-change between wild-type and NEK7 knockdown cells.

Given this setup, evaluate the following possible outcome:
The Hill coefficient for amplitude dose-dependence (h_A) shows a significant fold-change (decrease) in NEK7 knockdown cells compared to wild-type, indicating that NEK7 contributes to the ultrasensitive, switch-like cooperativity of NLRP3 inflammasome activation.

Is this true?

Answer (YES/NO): NO